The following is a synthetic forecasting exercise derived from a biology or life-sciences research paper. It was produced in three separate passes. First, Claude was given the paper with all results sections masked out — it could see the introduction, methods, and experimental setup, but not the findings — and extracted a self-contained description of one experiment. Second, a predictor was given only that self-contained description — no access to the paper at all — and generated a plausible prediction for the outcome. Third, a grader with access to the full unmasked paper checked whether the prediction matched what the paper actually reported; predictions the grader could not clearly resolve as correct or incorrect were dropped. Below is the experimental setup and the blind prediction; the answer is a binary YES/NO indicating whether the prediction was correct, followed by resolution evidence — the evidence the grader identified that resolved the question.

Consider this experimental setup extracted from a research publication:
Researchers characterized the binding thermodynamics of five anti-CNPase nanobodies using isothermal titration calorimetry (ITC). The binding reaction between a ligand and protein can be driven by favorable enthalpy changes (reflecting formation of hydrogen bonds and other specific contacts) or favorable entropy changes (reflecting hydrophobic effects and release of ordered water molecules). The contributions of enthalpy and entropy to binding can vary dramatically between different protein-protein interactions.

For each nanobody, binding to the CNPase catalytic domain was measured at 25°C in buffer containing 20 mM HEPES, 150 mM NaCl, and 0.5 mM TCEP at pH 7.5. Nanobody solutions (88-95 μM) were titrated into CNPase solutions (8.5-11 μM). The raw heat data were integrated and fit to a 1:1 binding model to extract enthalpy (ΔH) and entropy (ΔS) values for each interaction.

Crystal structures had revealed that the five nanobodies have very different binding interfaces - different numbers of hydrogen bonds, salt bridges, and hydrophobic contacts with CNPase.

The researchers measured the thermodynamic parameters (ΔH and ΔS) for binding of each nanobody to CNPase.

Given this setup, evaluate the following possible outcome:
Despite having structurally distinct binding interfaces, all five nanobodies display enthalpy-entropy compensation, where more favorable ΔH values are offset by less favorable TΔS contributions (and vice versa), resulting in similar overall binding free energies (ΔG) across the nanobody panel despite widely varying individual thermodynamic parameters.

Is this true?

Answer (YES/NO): NO